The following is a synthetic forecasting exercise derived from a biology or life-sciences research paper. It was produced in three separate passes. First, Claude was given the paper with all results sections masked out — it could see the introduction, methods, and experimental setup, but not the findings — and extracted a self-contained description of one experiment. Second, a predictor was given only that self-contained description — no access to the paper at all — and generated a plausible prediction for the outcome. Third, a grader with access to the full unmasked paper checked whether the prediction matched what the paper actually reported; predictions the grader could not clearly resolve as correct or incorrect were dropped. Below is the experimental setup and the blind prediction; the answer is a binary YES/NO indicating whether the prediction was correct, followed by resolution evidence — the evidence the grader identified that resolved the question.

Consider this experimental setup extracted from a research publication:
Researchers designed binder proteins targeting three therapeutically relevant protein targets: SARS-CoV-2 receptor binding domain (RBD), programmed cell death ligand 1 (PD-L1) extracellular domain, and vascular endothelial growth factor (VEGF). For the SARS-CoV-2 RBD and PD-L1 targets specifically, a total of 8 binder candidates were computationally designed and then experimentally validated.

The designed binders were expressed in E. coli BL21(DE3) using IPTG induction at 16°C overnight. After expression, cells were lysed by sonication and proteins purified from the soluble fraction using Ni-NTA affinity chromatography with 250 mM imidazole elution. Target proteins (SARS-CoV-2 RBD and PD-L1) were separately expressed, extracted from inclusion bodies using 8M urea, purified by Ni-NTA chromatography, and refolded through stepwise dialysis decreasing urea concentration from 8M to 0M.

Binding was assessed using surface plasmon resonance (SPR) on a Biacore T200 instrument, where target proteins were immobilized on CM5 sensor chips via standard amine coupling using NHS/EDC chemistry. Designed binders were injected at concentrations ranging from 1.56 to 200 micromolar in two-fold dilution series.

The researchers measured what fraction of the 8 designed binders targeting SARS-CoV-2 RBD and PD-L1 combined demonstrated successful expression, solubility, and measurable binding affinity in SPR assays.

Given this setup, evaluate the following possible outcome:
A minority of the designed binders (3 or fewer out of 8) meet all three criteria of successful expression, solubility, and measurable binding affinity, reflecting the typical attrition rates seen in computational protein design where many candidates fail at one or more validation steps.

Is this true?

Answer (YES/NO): NO